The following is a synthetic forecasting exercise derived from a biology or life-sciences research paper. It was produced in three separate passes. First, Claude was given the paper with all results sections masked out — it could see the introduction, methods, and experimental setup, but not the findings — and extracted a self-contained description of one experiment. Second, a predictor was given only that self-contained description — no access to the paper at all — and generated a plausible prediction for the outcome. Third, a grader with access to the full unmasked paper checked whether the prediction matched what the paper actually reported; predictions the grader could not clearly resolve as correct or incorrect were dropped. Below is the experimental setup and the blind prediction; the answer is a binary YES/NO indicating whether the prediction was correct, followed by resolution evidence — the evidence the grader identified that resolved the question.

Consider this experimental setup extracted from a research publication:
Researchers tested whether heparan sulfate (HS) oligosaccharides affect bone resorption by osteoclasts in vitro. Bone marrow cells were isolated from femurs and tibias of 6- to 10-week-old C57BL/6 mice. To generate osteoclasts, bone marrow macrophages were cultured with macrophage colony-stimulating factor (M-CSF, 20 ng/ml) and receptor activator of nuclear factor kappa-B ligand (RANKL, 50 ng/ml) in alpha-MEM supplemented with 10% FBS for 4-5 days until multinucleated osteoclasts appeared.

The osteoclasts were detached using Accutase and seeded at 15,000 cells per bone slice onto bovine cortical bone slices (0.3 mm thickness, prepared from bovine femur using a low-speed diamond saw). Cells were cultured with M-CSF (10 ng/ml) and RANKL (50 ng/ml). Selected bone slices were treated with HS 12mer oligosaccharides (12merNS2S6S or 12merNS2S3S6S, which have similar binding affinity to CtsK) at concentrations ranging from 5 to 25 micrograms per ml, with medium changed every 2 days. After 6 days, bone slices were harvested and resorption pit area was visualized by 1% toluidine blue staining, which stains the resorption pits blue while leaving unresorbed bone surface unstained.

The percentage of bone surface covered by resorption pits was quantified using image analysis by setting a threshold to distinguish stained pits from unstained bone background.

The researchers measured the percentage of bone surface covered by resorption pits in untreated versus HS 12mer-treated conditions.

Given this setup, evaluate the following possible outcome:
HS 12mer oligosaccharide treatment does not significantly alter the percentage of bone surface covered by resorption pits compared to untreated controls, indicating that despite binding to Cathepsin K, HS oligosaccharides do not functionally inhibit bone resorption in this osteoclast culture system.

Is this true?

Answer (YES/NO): NO